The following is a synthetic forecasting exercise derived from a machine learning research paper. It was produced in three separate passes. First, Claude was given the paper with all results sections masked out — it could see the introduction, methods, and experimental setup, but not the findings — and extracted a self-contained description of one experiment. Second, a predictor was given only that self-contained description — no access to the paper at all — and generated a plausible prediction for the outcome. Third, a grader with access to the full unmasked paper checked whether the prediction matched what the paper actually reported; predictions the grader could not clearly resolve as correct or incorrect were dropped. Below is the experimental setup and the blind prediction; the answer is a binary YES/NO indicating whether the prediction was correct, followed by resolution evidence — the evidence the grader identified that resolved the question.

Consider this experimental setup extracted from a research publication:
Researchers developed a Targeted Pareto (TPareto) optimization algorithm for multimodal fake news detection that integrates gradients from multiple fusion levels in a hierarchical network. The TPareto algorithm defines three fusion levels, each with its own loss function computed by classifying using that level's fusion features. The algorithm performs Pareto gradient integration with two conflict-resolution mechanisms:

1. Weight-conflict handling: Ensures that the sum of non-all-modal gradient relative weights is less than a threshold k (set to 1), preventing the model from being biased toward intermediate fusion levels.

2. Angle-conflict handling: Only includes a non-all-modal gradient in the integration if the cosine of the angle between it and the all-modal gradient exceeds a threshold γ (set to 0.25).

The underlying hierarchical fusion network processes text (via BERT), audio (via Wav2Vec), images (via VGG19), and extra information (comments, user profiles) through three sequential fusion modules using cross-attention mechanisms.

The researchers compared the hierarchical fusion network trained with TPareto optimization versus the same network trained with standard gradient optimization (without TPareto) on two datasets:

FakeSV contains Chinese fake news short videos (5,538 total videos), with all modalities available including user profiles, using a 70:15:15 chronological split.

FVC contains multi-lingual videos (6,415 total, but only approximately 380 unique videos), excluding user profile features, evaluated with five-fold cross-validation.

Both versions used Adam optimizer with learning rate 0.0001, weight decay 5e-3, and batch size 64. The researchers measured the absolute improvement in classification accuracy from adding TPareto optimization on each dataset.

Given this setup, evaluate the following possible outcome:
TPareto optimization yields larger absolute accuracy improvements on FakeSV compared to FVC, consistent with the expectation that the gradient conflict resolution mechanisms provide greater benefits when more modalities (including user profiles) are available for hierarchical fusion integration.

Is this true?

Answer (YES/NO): YES